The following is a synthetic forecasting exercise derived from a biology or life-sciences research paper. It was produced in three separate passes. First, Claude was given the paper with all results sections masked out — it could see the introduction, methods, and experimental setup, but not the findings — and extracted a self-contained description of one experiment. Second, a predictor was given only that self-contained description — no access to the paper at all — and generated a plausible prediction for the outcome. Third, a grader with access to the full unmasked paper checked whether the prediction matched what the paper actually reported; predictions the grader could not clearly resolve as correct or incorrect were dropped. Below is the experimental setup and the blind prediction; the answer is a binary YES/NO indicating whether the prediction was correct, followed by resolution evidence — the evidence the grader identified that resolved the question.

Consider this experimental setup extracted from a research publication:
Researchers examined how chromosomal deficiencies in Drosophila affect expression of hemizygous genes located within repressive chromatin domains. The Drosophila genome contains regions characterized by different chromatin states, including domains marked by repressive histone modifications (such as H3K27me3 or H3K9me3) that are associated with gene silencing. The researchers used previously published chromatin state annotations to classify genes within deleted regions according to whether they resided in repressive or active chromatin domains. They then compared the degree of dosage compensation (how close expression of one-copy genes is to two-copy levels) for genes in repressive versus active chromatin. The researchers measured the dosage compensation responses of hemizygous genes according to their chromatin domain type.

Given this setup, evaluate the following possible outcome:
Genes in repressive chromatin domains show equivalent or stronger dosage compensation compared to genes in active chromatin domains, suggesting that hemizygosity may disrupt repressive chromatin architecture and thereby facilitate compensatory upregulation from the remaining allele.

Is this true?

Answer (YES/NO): YES